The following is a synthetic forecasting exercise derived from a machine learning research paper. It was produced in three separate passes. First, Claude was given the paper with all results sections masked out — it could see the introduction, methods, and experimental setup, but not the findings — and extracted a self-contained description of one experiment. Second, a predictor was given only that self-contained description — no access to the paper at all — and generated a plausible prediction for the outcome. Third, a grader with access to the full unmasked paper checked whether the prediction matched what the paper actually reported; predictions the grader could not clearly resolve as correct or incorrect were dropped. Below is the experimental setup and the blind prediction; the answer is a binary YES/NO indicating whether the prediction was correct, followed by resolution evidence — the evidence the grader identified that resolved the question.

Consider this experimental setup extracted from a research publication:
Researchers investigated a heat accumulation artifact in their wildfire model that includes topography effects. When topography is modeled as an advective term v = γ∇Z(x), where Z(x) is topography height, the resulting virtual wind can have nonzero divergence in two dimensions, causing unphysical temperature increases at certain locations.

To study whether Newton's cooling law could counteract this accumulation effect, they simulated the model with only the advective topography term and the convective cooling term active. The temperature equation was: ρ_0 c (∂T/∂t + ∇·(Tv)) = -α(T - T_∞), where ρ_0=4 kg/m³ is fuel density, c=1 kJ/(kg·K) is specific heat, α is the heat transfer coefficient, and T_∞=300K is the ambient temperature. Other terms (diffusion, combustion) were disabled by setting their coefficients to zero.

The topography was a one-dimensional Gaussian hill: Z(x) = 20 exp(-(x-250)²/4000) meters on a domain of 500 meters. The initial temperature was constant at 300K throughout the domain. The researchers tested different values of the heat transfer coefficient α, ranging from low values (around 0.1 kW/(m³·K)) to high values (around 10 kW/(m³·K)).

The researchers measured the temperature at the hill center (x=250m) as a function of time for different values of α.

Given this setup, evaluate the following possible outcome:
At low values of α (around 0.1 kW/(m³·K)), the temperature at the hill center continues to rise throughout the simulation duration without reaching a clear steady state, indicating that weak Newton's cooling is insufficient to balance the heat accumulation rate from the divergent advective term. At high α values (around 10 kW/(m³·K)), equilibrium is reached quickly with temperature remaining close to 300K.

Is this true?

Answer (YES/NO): NO